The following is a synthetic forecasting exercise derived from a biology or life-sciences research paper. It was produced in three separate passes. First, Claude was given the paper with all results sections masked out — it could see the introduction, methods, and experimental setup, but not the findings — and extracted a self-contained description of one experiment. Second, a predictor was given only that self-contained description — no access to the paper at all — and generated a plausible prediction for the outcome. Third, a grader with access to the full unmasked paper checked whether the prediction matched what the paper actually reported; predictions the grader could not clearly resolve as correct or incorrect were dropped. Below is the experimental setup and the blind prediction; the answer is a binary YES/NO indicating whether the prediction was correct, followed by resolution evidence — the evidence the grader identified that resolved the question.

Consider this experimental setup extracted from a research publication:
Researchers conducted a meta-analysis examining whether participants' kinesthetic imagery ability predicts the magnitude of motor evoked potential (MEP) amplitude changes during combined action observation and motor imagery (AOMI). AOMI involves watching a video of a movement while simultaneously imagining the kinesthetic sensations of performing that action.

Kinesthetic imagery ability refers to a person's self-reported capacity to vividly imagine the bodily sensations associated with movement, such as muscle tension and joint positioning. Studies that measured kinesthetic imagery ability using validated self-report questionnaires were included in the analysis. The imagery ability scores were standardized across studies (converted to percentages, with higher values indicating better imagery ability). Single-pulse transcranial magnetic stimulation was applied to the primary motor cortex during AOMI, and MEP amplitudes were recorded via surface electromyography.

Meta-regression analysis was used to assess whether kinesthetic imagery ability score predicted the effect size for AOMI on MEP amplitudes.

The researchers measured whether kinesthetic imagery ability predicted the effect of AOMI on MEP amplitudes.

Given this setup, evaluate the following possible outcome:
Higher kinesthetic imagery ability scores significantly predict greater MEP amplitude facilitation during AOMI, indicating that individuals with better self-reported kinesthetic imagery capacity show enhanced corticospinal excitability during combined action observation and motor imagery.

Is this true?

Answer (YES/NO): NO